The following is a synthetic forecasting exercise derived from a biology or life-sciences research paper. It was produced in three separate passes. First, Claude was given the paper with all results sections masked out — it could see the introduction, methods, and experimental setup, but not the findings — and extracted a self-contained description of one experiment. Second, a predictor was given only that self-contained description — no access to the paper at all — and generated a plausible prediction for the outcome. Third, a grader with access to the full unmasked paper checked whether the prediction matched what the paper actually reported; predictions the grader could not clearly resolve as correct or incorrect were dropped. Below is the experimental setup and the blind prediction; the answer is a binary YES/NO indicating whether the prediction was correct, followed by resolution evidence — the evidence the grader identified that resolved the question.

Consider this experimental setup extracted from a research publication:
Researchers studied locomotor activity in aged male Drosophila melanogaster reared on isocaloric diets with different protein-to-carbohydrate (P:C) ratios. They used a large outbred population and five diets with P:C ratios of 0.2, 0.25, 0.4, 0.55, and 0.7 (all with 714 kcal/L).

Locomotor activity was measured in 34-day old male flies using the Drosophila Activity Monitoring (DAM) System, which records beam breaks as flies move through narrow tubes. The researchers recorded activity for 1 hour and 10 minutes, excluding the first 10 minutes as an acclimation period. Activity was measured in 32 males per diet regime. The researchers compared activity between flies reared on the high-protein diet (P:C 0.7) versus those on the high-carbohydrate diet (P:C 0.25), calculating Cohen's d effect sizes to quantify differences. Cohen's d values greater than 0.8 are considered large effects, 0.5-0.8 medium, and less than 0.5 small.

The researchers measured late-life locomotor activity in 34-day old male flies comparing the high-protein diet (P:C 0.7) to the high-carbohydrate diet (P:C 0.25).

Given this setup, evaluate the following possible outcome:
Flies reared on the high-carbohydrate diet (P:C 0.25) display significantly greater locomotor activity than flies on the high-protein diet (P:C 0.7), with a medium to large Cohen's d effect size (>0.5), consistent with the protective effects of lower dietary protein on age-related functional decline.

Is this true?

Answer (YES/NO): NO